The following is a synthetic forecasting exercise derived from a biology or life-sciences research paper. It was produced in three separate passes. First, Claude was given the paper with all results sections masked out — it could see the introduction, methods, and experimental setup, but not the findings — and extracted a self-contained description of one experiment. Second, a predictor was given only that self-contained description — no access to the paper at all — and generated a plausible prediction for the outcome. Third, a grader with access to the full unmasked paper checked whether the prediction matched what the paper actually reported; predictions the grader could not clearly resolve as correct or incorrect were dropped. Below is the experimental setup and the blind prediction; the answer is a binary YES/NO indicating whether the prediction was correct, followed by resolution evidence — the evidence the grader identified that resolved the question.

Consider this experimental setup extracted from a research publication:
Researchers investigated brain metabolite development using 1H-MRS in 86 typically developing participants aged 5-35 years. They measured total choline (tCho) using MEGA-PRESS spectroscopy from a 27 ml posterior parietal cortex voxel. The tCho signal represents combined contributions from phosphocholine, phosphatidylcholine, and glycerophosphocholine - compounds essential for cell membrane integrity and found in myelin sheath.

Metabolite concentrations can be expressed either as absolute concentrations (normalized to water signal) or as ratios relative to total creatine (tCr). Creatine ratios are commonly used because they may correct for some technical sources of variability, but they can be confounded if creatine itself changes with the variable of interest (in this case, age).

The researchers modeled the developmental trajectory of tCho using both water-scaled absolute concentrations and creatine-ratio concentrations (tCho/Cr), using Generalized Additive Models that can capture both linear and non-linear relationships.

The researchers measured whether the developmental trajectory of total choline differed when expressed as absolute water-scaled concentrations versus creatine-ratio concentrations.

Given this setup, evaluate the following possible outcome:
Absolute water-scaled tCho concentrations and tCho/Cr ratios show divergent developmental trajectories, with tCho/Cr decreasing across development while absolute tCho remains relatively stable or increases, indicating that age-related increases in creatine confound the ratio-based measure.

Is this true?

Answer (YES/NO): NO